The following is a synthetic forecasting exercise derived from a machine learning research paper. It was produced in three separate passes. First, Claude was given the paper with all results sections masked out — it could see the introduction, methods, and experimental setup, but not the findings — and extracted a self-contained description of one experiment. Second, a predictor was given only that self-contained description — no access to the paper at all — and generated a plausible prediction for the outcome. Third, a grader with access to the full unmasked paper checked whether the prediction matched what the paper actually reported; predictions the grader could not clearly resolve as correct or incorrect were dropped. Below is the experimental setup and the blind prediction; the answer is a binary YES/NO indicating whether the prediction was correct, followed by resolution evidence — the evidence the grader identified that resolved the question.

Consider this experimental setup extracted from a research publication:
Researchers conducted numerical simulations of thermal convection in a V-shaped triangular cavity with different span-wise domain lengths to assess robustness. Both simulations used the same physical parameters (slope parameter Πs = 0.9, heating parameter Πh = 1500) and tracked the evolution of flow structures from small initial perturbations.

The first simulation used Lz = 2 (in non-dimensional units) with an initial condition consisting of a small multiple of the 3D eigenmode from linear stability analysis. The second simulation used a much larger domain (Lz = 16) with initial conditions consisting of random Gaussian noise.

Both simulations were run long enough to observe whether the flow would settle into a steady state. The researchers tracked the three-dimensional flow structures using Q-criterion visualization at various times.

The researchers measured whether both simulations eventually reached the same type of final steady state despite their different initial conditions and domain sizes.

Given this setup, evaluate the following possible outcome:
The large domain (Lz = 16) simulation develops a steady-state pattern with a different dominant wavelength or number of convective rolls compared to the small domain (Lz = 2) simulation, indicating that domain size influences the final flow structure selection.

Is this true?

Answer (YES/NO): NO